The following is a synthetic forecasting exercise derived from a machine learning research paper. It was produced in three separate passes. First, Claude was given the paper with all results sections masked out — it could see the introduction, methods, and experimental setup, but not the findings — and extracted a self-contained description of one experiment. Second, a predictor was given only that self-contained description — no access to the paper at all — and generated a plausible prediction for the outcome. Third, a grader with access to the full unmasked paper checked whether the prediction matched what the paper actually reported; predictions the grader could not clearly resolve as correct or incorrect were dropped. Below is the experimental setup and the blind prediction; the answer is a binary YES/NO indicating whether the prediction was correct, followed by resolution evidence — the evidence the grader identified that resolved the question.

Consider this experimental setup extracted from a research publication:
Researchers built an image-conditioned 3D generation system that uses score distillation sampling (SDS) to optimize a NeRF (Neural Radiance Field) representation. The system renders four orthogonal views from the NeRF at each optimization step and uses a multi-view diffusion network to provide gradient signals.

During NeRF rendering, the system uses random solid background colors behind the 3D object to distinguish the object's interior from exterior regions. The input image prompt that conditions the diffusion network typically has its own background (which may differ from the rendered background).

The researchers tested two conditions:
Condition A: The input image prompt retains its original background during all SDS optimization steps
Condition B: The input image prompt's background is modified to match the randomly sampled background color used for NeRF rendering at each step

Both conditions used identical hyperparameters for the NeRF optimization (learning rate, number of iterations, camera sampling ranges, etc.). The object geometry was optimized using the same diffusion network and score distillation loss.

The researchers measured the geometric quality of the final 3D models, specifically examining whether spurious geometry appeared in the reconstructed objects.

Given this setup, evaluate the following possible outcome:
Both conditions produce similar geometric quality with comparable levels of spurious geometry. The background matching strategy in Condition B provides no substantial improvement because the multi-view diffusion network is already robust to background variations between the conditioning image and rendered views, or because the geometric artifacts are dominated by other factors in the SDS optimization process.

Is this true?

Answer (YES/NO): NO